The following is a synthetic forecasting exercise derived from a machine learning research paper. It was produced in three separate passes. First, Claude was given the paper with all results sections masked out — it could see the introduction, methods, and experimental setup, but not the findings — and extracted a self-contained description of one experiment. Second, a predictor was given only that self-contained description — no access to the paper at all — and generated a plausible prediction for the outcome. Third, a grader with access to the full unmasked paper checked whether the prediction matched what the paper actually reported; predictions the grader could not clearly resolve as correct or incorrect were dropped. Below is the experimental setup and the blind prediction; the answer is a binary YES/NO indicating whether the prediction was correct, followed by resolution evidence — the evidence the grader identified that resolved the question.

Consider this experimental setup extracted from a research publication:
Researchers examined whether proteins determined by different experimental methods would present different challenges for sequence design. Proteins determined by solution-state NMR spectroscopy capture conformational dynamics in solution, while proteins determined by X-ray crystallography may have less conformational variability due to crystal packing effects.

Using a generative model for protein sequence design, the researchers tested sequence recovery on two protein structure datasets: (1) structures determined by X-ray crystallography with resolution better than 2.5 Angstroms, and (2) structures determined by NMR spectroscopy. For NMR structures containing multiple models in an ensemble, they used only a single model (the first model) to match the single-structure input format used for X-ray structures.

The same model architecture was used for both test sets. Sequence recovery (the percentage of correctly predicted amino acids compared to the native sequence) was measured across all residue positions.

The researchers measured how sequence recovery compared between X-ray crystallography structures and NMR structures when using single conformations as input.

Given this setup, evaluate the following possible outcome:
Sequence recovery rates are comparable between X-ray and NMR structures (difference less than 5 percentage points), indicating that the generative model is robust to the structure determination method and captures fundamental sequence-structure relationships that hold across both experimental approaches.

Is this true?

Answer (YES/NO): NO